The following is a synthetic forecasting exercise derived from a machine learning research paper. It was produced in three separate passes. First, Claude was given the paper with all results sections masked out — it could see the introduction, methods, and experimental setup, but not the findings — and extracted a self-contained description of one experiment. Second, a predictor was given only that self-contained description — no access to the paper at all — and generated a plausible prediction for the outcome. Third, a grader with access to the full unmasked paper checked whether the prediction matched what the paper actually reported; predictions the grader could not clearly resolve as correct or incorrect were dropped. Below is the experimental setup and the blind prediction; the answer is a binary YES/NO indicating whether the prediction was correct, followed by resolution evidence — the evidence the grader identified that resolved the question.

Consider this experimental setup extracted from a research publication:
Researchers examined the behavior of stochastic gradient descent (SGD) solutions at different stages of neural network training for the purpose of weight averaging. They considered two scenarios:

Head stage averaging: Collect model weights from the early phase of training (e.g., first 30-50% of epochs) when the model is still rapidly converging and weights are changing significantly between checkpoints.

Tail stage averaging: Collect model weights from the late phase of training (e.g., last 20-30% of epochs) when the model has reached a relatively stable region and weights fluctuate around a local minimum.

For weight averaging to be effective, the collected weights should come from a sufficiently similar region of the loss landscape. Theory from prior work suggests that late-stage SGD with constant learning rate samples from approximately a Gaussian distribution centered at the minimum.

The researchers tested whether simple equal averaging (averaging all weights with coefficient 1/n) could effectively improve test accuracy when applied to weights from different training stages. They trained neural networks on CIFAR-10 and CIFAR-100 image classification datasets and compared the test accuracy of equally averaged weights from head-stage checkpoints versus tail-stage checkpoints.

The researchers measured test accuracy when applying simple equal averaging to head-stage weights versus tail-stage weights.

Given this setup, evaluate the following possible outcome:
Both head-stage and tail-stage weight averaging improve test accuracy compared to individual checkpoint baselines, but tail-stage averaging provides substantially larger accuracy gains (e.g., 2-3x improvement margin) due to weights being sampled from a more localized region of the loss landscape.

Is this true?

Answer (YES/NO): NO